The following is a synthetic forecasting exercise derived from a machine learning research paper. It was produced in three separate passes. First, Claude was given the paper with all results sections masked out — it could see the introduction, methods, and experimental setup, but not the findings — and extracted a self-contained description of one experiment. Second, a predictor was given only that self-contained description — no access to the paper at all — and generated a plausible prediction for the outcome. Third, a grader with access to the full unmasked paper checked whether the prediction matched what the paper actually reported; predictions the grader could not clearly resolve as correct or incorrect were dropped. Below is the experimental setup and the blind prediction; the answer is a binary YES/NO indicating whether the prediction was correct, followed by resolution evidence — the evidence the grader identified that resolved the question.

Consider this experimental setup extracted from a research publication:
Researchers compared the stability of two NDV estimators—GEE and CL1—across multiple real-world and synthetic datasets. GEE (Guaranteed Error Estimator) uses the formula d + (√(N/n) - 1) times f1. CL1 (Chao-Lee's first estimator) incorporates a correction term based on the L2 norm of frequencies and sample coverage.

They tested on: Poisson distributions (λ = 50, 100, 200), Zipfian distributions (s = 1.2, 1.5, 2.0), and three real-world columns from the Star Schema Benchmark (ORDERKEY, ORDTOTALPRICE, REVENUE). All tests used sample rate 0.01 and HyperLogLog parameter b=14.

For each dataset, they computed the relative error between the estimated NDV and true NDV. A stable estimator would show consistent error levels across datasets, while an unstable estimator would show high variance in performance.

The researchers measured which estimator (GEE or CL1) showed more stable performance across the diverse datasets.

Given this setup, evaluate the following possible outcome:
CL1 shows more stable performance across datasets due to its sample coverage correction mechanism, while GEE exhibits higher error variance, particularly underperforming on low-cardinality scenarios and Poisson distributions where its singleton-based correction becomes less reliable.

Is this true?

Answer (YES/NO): NO